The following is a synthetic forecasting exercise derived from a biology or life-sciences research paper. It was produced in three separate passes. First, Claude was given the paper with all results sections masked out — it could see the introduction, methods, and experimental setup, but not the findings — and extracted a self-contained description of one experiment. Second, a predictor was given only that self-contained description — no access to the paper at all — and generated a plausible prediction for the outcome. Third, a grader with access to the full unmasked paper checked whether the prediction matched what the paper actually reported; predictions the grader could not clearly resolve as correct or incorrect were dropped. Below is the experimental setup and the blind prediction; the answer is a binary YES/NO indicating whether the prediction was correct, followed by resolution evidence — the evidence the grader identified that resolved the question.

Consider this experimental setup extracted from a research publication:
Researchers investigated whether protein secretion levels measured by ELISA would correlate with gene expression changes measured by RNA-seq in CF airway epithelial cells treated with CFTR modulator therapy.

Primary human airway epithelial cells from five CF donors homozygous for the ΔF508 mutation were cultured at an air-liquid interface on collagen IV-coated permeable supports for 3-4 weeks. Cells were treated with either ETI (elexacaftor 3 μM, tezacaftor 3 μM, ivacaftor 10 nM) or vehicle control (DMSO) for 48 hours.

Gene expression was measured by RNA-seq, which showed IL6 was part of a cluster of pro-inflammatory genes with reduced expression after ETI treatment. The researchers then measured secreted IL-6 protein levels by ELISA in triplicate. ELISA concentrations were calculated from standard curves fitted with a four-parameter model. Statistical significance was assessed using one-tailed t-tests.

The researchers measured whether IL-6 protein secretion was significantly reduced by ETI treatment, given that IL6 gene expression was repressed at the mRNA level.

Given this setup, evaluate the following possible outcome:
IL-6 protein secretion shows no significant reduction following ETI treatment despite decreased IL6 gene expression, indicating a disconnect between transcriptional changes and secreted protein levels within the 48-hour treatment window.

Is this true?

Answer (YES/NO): YES